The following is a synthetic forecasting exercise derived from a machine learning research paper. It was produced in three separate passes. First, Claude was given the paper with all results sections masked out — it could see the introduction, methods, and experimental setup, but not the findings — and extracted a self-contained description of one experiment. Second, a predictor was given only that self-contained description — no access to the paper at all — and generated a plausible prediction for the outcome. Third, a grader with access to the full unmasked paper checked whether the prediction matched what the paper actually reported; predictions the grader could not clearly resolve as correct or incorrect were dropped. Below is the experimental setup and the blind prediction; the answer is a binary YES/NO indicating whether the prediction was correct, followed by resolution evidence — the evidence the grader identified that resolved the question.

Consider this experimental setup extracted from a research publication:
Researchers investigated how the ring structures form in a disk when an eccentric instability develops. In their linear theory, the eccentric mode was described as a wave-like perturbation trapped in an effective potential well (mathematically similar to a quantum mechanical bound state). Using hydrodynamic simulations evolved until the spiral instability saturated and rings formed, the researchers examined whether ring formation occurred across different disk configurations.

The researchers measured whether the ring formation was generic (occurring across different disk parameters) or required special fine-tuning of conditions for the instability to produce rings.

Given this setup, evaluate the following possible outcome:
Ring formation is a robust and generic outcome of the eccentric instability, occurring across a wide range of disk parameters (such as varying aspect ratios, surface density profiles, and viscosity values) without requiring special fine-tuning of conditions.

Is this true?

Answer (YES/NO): YES